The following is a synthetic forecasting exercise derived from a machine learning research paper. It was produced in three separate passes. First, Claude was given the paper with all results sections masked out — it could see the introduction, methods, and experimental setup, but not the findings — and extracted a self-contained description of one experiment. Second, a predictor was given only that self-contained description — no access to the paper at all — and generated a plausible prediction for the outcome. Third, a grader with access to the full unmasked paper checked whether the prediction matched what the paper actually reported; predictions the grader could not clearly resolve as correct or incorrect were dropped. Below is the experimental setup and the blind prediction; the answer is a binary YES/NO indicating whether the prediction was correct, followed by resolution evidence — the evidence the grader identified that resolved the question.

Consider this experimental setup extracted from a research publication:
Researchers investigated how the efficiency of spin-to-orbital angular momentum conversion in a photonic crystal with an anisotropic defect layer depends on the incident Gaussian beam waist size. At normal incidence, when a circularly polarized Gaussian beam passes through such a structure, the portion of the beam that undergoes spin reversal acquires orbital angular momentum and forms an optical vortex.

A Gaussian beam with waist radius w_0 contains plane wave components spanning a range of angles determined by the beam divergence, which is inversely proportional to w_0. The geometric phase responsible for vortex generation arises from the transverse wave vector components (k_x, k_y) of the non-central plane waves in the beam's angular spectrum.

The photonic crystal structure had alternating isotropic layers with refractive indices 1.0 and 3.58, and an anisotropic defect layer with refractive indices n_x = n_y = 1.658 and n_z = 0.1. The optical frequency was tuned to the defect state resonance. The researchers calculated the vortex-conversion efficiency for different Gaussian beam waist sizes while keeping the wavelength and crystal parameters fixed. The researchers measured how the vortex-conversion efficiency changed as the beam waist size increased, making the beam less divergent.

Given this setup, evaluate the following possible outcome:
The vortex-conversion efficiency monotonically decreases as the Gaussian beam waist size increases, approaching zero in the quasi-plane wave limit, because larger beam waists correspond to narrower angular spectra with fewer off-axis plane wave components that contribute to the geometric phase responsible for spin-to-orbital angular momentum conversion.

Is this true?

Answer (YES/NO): YES